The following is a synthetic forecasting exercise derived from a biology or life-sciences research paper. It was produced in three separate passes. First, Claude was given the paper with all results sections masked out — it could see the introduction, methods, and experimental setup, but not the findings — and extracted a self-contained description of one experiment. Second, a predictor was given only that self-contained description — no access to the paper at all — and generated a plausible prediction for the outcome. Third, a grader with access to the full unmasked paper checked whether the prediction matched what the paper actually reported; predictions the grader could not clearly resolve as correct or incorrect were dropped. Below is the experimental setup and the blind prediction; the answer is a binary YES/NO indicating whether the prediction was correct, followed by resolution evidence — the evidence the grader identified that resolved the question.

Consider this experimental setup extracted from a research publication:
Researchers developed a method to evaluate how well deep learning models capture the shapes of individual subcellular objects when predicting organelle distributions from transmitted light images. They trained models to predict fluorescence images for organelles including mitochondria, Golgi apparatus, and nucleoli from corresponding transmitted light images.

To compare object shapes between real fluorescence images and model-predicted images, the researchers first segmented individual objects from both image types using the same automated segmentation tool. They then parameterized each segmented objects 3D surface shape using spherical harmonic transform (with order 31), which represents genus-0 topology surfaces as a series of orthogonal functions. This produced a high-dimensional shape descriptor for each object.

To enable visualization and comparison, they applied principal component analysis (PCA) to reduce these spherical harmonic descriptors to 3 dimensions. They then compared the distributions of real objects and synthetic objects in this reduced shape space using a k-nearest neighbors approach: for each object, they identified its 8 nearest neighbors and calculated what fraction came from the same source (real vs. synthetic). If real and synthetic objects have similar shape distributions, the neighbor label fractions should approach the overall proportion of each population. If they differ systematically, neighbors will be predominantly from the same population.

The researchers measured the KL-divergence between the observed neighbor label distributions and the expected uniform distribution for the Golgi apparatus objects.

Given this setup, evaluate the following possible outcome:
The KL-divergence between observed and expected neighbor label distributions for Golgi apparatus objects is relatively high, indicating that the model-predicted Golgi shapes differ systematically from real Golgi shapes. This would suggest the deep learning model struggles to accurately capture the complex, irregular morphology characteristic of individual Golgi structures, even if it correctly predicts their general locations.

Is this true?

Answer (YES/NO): YES